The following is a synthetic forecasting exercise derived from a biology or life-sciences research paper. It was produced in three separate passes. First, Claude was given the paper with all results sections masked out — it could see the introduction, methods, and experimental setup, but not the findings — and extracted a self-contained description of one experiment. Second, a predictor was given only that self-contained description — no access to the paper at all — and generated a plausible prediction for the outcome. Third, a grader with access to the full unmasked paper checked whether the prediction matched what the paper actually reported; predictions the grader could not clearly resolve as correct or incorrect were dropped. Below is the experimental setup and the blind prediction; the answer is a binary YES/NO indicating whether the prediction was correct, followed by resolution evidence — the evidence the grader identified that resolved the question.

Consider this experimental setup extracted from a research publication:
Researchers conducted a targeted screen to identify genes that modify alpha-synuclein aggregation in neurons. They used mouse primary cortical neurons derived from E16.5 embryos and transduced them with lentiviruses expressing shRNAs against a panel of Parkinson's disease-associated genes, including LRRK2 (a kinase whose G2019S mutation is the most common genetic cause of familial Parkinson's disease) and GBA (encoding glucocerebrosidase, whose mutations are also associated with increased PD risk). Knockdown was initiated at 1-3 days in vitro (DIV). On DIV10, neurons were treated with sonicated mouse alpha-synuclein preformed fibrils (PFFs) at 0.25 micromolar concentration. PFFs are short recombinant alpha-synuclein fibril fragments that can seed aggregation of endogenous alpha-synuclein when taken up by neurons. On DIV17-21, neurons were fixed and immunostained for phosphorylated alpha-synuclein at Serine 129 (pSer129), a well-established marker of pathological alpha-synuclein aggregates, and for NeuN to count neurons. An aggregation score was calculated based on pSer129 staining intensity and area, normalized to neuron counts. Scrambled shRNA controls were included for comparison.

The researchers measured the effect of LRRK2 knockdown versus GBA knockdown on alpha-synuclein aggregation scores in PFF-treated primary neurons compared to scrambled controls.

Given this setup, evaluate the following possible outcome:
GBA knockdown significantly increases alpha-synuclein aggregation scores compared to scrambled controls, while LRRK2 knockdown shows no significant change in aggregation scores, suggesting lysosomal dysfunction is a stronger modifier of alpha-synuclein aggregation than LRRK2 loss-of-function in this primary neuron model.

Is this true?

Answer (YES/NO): NO